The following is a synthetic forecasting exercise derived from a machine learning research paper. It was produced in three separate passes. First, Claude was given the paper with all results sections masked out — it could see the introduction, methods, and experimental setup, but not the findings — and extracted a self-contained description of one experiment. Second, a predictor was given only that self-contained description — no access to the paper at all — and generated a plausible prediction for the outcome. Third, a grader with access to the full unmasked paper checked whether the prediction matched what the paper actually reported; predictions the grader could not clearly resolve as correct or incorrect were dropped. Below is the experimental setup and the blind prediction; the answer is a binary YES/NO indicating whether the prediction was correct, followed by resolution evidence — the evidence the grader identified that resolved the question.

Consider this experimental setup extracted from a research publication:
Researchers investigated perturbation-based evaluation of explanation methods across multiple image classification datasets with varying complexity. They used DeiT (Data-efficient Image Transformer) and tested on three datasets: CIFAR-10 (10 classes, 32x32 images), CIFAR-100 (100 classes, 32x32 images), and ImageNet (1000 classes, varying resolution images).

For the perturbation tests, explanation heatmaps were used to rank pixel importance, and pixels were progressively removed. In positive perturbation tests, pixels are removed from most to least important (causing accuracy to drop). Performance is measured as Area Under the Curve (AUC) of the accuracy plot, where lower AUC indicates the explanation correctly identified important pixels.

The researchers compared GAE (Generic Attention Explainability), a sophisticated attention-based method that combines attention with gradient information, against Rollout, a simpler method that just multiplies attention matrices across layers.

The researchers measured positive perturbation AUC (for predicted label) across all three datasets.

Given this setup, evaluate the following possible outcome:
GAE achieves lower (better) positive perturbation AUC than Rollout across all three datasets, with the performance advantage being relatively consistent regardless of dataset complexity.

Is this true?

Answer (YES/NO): NO